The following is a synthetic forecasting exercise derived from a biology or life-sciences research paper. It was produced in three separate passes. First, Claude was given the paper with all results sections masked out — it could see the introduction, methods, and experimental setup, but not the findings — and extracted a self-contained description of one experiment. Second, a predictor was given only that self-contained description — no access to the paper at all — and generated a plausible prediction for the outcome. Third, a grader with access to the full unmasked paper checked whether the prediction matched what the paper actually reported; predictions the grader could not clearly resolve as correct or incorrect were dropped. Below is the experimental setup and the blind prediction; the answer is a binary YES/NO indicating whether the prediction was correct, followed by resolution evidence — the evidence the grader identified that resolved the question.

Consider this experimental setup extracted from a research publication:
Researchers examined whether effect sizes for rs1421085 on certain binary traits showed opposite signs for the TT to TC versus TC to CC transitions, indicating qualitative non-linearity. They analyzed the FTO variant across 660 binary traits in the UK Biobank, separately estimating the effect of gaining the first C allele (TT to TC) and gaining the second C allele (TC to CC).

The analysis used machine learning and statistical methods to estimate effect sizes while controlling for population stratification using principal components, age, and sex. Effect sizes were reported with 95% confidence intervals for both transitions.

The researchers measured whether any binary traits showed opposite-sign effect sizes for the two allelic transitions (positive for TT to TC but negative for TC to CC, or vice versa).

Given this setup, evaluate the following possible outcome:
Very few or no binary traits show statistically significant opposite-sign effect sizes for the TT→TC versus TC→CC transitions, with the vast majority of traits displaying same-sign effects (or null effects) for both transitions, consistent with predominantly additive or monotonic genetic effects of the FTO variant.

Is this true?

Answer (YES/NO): YES